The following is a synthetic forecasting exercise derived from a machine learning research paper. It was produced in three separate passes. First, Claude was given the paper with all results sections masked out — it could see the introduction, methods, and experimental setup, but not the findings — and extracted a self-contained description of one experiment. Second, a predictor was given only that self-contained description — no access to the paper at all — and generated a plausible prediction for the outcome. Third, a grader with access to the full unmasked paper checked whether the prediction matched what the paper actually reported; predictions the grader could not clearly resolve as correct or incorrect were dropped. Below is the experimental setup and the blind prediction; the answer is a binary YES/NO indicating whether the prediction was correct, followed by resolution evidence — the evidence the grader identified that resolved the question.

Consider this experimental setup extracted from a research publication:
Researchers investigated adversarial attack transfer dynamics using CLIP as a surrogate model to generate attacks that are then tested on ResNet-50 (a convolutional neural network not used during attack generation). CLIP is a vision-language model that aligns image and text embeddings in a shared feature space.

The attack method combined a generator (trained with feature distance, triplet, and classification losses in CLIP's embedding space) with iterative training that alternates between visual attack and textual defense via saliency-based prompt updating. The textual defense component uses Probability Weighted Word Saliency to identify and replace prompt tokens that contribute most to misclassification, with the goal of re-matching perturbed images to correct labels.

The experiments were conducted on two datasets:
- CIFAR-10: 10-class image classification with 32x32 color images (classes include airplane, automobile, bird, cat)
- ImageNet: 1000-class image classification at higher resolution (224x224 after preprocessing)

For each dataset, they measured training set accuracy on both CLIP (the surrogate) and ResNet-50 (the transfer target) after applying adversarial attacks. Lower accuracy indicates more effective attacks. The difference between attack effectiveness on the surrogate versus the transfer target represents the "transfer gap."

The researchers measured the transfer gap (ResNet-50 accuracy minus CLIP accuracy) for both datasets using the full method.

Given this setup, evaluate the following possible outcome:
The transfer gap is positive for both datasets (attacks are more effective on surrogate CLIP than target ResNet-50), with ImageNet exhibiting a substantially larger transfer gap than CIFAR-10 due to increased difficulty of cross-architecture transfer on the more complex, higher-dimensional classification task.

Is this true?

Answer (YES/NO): NO